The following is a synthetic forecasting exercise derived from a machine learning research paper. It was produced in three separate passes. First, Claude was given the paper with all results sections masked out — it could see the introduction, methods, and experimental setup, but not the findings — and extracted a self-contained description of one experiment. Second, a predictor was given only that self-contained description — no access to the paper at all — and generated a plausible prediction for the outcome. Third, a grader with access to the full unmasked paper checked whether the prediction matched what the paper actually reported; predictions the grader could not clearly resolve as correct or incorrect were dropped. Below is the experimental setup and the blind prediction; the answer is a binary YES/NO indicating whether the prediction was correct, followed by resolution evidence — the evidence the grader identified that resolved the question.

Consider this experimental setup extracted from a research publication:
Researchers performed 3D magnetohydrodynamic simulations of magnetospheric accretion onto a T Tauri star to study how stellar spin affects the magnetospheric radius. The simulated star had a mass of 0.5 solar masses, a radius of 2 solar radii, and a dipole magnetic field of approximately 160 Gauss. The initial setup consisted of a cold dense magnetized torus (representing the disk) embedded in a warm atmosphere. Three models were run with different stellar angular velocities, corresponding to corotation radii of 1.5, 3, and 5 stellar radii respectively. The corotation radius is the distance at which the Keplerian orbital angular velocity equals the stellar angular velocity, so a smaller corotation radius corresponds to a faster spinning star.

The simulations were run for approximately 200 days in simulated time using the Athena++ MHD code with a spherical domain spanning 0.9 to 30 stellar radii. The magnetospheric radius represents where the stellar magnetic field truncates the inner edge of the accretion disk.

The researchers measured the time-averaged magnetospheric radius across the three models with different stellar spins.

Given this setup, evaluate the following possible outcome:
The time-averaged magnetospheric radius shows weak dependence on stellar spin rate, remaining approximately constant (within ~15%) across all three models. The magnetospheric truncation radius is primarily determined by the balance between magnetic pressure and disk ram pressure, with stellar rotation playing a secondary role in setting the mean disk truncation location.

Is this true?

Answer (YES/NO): YES